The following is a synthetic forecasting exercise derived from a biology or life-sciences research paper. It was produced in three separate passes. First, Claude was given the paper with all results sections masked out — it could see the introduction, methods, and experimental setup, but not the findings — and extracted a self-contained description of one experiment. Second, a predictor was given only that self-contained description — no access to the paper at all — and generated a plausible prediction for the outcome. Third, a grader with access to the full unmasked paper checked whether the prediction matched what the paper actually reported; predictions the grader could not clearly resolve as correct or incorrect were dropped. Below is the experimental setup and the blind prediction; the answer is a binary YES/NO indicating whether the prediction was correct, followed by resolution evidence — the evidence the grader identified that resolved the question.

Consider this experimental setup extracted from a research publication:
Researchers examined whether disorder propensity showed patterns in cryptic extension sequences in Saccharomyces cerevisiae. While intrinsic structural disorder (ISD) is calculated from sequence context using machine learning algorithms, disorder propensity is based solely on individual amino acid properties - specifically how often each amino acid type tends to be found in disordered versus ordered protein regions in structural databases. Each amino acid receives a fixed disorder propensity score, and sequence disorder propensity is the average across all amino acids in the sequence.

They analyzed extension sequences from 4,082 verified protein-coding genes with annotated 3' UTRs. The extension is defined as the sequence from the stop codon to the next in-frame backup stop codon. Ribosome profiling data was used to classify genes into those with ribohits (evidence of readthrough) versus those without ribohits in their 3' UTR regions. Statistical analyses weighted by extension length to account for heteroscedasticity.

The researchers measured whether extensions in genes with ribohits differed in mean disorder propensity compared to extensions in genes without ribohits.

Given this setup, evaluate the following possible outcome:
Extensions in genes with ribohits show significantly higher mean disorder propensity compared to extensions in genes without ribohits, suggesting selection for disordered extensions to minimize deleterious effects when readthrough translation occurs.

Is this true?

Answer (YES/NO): YES